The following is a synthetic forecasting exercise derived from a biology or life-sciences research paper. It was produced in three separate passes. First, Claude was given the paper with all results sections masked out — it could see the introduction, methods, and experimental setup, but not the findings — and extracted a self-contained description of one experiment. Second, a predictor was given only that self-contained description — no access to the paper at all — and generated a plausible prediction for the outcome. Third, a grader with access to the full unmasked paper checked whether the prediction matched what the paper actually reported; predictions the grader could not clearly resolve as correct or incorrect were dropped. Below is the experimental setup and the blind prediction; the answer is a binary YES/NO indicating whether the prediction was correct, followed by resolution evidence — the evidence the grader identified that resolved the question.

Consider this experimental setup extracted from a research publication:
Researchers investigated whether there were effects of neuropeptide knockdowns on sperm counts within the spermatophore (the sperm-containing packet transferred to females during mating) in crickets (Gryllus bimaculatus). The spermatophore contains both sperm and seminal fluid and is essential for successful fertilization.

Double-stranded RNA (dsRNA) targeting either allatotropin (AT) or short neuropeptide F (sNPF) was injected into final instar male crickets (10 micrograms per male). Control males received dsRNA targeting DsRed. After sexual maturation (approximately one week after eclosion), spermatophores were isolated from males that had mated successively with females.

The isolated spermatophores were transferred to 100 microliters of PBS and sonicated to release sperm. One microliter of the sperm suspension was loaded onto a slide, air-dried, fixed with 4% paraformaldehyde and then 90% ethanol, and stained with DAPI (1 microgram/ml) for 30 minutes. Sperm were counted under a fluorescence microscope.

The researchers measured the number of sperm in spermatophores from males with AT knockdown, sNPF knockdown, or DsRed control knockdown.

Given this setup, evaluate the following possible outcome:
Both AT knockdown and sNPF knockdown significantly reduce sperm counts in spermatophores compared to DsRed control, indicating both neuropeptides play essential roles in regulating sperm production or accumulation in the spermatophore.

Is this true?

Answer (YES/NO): NO